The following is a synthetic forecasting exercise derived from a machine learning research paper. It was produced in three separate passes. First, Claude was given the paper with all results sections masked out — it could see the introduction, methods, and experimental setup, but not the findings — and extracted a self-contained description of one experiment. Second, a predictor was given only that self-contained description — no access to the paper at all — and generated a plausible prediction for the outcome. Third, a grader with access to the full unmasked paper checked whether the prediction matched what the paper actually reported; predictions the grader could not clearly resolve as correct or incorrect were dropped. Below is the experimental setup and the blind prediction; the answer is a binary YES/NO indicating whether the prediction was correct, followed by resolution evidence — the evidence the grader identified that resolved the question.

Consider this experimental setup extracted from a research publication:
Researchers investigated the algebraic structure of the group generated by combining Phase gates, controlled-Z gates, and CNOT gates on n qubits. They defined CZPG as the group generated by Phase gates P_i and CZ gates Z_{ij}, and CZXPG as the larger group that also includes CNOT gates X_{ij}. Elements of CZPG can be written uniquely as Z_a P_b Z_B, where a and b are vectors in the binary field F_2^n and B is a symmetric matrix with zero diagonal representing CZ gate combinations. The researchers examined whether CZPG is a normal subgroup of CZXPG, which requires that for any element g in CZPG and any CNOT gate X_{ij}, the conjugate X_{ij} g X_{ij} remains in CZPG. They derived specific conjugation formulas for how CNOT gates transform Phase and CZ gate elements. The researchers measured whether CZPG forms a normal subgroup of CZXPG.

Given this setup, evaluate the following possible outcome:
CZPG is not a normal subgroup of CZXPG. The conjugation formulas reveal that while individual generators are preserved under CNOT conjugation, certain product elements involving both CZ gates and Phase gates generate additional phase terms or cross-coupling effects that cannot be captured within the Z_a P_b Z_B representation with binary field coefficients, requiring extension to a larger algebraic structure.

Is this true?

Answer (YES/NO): NO